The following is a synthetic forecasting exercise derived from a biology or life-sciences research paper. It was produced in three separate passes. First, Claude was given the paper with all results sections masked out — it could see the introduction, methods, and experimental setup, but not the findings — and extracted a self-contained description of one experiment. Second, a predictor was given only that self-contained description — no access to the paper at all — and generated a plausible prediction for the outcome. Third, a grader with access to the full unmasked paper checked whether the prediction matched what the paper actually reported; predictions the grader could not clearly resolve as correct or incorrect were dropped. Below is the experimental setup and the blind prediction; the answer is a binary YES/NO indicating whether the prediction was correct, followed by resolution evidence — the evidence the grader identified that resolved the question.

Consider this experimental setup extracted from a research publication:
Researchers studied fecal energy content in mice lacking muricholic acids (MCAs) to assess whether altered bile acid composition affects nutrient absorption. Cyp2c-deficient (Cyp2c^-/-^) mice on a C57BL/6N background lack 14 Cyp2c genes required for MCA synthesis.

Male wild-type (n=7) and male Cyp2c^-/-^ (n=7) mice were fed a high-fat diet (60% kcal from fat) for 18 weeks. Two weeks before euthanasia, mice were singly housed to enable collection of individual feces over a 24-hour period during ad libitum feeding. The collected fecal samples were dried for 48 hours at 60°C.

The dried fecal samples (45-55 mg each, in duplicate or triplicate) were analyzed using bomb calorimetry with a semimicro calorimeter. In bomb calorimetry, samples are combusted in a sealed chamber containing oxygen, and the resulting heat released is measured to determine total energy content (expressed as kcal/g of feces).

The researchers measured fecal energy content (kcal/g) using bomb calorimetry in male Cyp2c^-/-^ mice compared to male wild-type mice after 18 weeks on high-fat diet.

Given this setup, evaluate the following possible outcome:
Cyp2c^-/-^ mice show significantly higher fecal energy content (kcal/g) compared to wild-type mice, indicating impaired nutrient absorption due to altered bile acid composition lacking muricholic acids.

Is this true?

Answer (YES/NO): NO